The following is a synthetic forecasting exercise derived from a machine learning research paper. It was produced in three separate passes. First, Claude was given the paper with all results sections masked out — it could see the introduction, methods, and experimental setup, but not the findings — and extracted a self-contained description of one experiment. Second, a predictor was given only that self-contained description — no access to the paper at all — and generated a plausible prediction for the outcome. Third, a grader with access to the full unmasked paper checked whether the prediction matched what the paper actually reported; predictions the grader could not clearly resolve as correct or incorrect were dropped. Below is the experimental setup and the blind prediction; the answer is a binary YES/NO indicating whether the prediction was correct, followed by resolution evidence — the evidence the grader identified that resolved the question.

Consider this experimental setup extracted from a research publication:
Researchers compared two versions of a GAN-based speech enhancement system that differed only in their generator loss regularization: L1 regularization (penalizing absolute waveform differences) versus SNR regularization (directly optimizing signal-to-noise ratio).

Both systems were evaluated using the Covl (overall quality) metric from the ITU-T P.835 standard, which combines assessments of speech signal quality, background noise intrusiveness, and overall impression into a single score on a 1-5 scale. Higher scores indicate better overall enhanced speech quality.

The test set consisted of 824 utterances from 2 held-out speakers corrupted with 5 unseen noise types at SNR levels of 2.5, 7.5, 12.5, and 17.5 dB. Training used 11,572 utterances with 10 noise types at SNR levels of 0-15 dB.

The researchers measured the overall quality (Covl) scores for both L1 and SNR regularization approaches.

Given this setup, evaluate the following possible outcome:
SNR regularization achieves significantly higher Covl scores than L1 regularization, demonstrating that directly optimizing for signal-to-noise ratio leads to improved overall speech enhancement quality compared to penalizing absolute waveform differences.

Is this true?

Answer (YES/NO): NO